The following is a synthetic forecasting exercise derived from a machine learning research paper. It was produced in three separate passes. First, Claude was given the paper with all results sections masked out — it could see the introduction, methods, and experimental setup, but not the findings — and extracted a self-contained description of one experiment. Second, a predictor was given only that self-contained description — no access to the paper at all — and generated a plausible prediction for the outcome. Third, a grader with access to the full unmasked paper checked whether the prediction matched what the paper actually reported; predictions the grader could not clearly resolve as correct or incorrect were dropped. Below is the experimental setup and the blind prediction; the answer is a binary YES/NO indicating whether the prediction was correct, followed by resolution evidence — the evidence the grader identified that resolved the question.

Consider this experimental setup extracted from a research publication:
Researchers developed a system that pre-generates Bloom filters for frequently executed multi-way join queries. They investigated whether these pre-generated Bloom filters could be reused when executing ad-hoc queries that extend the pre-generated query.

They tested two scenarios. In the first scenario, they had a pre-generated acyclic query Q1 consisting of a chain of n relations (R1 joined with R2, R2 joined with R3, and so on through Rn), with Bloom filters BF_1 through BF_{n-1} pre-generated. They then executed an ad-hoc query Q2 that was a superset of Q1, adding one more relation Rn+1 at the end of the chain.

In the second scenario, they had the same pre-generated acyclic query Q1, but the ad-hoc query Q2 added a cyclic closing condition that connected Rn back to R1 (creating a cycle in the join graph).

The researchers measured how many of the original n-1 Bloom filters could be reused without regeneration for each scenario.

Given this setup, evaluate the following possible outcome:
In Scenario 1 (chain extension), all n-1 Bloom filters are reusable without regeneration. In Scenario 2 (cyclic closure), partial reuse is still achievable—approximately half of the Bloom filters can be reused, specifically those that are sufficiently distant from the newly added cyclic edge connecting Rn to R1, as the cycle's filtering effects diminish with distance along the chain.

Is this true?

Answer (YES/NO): NO